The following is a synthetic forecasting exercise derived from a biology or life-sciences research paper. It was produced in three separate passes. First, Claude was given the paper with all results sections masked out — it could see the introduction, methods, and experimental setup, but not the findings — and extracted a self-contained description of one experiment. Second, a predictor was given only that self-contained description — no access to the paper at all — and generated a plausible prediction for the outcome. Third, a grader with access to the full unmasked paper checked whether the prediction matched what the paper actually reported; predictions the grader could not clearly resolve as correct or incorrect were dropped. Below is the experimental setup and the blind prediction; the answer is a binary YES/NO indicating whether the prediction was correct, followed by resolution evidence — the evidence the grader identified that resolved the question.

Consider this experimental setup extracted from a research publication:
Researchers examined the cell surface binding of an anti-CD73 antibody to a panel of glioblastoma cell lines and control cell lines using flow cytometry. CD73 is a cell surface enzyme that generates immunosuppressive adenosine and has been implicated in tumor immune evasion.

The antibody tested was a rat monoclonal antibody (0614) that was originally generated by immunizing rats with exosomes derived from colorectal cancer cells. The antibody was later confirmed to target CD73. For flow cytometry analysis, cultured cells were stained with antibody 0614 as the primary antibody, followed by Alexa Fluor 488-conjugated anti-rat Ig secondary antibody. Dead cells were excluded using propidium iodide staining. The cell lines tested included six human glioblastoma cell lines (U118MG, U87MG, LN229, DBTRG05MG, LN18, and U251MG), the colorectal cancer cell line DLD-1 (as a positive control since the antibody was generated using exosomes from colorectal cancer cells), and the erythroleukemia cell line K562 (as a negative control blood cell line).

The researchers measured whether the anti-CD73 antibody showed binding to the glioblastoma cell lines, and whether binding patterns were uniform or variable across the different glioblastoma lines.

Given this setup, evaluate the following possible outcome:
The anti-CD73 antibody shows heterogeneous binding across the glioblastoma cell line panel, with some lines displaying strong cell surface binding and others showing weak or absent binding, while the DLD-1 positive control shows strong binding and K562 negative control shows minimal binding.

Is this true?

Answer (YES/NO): NO